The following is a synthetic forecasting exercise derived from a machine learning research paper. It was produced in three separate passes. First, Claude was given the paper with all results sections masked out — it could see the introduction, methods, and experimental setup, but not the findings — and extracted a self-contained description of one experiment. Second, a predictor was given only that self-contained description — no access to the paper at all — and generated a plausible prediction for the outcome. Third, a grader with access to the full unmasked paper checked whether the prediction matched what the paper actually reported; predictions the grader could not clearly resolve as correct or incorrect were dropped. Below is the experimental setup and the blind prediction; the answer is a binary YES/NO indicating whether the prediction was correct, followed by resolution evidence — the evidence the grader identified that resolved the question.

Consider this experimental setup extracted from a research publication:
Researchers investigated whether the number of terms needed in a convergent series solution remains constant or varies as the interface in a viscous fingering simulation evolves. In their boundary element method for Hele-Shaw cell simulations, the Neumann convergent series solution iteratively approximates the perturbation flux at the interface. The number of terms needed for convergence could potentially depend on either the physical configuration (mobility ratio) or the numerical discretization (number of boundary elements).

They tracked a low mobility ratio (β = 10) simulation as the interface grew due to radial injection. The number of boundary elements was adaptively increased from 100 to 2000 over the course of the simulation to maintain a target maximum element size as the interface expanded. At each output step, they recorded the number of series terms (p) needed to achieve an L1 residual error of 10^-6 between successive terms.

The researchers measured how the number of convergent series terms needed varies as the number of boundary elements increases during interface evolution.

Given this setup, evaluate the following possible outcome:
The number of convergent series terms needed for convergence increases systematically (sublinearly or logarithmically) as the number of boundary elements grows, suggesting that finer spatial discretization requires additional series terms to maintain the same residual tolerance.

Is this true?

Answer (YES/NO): NO